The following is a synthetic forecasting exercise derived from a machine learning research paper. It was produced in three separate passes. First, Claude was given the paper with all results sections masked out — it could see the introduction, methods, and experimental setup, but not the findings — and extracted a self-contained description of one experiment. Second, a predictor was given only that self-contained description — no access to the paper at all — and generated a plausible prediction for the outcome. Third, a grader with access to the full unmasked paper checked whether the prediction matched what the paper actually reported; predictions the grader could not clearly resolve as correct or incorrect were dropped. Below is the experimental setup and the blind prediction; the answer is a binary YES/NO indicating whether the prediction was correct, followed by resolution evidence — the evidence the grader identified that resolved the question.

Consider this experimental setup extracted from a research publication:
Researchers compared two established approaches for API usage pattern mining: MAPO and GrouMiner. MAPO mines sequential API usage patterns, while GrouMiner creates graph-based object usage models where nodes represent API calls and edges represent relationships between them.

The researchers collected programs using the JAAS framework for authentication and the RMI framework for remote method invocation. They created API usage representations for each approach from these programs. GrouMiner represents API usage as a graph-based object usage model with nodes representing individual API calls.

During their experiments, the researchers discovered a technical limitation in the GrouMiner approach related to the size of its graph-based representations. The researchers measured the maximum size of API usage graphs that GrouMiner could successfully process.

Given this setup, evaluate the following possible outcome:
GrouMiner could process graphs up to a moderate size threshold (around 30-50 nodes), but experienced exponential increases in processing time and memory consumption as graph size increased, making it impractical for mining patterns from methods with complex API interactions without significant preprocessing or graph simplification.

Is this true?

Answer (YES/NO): NO